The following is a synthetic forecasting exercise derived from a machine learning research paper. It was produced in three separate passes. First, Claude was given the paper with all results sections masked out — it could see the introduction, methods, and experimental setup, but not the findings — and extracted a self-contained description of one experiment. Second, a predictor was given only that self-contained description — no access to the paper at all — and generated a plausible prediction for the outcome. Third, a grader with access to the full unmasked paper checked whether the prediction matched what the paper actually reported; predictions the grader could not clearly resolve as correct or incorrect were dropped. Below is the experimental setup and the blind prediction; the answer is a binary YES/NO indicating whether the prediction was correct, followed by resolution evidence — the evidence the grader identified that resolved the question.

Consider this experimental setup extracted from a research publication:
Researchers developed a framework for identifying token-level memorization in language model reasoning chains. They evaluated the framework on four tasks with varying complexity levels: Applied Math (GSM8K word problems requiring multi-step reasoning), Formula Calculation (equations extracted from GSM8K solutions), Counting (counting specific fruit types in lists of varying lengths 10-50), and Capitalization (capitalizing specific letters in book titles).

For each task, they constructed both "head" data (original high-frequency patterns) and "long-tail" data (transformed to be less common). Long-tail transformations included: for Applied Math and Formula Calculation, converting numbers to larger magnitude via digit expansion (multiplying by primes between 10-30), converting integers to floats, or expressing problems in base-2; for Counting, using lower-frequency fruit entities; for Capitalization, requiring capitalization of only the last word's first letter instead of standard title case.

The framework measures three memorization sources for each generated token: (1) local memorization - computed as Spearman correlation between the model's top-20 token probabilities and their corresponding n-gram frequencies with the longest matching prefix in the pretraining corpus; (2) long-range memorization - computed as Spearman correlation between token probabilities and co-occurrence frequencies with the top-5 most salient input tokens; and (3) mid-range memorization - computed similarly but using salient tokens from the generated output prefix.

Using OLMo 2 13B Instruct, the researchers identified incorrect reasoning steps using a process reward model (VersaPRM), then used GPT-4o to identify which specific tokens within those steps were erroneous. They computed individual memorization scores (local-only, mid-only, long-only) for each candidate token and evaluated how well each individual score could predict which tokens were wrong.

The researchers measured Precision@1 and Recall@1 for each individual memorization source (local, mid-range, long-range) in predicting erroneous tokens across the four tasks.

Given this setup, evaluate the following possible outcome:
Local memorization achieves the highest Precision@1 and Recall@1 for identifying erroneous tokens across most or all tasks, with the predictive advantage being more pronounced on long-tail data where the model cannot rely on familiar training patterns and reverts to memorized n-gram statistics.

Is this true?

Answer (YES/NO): NO